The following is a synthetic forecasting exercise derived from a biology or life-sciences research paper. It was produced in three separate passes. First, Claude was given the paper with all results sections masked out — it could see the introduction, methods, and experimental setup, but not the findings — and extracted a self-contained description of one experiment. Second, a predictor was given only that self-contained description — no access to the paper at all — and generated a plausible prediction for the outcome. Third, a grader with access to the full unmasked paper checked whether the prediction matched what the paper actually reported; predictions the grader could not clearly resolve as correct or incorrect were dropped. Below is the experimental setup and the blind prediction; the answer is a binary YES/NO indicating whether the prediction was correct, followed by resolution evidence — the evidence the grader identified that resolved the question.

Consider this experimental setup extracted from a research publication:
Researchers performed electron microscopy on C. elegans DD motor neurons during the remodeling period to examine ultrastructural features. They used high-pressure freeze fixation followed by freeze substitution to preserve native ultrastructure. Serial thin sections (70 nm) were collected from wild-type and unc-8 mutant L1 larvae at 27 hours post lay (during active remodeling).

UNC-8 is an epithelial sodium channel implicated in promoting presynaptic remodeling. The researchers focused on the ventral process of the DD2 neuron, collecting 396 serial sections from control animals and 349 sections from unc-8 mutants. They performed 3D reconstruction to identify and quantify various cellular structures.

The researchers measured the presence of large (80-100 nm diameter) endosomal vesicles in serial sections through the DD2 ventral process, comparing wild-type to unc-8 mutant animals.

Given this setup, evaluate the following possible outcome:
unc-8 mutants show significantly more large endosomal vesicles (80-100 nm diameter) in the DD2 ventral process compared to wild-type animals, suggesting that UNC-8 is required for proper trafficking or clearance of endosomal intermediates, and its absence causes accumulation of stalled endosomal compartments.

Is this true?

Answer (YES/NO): NO